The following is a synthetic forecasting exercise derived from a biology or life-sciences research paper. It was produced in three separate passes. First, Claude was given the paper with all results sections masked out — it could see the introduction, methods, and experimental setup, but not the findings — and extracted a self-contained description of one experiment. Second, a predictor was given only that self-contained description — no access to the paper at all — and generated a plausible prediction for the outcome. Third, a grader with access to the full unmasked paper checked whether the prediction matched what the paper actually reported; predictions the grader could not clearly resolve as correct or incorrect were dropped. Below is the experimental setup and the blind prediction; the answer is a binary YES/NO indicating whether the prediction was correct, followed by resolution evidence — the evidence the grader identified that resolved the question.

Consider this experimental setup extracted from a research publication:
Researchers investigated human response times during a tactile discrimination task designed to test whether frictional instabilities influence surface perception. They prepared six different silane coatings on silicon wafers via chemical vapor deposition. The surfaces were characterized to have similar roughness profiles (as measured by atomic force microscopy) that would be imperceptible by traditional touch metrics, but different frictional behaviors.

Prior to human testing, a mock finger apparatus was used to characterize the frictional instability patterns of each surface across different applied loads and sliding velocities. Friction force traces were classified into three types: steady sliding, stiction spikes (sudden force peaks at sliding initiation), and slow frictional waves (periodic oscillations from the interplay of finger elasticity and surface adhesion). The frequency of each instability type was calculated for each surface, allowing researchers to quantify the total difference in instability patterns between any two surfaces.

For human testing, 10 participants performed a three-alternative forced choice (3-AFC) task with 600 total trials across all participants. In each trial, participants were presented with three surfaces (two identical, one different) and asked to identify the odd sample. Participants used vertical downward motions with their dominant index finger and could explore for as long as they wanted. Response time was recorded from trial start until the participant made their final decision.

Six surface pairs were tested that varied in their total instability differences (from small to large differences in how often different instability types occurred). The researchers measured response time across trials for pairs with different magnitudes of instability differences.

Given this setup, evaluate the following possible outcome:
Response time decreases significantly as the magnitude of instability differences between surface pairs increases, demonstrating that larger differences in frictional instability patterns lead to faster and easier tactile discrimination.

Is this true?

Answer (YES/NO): NO